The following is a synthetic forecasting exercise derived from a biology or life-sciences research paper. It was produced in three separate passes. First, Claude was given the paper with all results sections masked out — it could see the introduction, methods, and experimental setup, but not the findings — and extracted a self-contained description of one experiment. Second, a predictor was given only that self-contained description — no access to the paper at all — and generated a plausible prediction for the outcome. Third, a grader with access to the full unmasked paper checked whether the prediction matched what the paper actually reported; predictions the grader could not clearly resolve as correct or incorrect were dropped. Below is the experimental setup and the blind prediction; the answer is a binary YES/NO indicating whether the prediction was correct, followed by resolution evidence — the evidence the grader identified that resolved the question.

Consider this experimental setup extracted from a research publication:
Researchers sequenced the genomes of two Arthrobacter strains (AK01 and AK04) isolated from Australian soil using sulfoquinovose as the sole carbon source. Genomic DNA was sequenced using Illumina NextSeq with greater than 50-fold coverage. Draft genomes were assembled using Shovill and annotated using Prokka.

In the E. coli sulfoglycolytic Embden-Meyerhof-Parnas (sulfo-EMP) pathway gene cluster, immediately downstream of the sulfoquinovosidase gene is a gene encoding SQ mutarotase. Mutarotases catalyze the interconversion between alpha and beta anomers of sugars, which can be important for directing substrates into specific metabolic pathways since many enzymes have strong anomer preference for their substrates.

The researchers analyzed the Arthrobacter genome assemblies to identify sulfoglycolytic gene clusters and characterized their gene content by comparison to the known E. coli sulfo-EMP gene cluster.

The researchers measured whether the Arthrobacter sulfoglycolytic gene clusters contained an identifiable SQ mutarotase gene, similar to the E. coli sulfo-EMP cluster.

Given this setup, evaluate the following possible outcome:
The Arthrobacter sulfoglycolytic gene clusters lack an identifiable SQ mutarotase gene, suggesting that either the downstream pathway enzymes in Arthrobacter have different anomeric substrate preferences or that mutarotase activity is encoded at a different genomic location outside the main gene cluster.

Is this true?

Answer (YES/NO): YES